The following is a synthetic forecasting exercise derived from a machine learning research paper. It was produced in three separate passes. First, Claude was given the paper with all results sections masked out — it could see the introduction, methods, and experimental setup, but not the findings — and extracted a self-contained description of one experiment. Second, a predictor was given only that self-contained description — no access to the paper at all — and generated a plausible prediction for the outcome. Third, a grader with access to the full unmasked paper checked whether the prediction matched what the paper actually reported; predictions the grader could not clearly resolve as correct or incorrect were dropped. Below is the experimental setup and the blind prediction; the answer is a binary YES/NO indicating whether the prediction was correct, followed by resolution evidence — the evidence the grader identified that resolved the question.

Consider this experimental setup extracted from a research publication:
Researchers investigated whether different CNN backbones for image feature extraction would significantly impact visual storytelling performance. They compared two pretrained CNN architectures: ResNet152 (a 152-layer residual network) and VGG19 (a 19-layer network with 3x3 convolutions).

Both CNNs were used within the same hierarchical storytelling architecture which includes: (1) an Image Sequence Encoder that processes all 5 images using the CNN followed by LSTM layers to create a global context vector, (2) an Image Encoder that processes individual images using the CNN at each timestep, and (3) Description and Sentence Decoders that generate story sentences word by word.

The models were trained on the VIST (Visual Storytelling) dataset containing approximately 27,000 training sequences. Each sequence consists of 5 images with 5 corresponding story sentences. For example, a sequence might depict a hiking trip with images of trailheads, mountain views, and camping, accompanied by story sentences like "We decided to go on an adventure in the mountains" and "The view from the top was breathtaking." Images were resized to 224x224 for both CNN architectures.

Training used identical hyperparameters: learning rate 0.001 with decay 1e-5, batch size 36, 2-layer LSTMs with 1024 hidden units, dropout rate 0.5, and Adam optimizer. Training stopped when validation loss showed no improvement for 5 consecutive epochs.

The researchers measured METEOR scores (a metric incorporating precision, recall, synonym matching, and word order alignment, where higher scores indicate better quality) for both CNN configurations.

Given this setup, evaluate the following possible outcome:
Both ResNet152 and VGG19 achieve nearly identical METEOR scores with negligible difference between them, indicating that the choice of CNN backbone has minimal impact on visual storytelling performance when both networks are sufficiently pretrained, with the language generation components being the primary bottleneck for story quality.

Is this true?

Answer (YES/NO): NO